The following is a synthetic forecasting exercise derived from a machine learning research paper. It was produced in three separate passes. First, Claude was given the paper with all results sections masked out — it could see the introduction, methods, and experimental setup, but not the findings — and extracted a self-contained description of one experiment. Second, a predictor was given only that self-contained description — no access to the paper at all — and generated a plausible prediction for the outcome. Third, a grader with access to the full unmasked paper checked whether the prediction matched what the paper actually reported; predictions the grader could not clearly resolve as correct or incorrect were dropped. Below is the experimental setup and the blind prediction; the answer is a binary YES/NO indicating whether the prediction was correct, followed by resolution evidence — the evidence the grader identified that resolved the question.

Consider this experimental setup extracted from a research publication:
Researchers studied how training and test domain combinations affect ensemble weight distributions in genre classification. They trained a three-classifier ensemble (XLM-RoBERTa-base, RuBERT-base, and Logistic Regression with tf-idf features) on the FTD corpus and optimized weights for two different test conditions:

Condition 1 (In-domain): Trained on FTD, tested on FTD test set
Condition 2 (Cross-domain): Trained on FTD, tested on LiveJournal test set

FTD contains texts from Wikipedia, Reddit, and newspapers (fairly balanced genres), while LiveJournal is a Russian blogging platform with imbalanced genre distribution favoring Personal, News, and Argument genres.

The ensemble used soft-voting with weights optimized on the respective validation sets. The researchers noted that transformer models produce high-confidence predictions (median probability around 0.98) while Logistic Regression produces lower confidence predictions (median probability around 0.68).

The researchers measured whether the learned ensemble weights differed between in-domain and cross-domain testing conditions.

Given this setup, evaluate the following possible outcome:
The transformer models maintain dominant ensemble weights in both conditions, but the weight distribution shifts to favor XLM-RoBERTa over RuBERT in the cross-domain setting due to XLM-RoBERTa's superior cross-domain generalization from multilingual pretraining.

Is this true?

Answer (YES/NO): NO